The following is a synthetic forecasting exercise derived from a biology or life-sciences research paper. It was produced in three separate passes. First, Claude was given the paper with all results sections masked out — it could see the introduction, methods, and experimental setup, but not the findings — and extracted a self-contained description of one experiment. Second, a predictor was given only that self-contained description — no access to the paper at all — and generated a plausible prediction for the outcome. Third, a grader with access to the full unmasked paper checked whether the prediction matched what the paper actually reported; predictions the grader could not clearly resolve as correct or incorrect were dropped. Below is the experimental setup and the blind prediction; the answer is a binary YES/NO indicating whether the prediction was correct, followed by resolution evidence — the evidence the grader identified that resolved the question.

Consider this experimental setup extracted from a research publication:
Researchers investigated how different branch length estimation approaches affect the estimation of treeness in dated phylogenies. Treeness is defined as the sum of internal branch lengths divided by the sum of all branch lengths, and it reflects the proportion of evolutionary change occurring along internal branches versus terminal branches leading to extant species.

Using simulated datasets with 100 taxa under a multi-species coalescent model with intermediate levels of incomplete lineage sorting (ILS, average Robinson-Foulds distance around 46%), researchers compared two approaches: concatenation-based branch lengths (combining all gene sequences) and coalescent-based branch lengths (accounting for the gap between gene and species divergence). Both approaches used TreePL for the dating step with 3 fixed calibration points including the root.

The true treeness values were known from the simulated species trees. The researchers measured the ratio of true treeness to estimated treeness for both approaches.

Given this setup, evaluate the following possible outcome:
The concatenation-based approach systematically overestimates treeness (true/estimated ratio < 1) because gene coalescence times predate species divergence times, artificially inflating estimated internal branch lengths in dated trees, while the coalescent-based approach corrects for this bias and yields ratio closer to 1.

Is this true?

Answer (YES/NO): NO